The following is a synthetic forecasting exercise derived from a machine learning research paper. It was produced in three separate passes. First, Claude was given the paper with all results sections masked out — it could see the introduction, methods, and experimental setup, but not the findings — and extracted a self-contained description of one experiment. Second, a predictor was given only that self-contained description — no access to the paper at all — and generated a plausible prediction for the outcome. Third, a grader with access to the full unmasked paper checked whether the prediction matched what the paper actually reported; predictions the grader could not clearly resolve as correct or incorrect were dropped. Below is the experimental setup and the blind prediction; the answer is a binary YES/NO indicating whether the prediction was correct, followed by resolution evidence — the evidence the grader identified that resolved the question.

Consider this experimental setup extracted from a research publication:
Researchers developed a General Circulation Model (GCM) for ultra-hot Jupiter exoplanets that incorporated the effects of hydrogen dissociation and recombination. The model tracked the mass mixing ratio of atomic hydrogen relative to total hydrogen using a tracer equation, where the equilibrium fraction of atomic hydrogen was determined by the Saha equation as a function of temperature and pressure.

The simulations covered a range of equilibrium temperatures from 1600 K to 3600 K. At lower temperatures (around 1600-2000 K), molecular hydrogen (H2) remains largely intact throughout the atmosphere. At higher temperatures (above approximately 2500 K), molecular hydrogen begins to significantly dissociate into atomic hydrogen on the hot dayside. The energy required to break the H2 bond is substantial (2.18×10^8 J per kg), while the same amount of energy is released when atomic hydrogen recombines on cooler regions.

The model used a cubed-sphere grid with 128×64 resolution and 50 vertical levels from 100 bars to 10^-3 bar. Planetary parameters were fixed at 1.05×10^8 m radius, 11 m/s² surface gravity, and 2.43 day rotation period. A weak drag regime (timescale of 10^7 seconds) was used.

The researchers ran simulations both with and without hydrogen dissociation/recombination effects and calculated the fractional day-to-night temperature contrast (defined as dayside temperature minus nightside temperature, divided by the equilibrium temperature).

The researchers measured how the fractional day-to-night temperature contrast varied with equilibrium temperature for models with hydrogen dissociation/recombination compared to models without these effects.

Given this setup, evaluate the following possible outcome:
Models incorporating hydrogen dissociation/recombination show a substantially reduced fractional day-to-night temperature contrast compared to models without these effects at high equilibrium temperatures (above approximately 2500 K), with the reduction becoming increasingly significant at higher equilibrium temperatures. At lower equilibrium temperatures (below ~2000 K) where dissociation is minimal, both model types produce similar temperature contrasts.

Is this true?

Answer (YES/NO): YES